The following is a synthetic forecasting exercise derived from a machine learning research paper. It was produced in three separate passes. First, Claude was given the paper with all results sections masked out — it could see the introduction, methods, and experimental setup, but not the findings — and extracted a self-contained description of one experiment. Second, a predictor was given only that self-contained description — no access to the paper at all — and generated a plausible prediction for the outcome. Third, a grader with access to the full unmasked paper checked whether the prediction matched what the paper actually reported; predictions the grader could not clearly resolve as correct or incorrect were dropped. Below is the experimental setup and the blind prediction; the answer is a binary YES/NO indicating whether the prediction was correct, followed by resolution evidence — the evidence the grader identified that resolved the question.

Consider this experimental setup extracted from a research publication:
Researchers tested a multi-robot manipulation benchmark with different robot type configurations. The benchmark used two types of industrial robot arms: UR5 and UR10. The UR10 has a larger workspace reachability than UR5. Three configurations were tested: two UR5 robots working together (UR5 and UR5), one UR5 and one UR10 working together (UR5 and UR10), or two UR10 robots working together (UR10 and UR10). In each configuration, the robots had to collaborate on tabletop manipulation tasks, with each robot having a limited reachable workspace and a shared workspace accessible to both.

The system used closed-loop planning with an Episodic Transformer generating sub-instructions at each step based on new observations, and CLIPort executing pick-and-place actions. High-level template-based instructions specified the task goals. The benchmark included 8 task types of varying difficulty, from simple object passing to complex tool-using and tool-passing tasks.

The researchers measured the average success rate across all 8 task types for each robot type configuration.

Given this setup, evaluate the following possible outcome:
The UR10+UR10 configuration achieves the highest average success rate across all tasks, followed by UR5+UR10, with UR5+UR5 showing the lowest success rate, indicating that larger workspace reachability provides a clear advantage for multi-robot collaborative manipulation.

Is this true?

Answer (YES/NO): YES